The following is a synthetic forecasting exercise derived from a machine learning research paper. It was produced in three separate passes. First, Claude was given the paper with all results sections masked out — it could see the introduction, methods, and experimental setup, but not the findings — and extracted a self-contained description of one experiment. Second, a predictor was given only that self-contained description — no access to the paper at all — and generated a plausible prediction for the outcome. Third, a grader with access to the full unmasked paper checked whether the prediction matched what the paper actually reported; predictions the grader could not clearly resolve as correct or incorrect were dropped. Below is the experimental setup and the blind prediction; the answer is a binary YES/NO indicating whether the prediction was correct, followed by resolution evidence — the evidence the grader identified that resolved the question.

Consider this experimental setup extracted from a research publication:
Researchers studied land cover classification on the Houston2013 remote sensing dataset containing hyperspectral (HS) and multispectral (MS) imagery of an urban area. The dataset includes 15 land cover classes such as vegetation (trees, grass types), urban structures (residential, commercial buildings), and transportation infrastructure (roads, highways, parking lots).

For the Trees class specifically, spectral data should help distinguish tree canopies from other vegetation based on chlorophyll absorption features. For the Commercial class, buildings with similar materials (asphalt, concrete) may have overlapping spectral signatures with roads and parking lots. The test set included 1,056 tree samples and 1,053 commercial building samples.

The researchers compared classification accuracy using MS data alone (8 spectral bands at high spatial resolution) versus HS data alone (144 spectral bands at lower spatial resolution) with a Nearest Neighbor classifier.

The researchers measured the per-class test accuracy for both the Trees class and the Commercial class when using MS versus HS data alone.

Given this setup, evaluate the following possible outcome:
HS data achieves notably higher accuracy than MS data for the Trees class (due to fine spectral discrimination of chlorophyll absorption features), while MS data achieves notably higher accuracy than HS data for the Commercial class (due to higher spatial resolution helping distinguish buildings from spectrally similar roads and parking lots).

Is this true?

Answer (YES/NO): NO